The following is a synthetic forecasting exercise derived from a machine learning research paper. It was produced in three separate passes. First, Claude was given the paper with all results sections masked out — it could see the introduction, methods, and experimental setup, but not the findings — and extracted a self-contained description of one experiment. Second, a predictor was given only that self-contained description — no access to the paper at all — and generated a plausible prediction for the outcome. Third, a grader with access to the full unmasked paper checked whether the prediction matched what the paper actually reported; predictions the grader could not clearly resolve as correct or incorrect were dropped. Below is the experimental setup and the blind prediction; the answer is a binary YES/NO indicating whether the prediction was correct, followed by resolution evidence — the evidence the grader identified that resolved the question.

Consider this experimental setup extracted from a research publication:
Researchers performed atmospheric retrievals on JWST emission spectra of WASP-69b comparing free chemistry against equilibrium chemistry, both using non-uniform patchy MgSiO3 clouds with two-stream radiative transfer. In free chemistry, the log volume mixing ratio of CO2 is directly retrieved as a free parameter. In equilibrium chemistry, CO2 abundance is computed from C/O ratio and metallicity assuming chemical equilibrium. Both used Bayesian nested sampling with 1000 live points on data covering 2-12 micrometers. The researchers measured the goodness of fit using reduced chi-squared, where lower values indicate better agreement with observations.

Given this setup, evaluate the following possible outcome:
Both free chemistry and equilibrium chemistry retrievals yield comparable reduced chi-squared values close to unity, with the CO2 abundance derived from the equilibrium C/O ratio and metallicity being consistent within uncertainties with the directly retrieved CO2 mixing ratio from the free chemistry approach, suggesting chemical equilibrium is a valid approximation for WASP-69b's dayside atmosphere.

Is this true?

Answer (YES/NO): NO